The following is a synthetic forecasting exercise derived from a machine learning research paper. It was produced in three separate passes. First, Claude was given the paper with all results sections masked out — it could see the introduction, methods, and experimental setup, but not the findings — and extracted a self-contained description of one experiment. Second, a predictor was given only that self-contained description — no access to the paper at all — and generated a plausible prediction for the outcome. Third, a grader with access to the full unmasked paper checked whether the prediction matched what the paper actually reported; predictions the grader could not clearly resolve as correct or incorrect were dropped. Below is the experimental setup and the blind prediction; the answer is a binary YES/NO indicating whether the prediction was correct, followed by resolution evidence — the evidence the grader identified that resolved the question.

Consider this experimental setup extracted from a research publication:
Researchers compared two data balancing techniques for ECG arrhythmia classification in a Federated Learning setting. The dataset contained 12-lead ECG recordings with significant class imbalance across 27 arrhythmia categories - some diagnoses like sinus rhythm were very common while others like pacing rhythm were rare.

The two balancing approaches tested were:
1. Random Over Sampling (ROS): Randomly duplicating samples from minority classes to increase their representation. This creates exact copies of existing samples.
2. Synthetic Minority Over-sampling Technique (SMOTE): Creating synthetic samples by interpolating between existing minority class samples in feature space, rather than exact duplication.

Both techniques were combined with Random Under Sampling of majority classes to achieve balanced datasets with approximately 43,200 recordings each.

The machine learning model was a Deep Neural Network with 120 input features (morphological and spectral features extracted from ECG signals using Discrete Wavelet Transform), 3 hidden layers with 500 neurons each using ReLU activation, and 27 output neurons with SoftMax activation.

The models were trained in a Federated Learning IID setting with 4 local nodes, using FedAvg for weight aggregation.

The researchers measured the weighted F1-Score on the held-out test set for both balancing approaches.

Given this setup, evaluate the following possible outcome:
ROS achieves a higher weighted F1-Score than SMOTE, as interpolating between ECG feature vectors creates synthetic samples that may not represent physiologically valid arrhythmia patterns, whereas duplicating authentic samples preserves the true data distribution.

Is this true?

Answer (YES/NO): YES